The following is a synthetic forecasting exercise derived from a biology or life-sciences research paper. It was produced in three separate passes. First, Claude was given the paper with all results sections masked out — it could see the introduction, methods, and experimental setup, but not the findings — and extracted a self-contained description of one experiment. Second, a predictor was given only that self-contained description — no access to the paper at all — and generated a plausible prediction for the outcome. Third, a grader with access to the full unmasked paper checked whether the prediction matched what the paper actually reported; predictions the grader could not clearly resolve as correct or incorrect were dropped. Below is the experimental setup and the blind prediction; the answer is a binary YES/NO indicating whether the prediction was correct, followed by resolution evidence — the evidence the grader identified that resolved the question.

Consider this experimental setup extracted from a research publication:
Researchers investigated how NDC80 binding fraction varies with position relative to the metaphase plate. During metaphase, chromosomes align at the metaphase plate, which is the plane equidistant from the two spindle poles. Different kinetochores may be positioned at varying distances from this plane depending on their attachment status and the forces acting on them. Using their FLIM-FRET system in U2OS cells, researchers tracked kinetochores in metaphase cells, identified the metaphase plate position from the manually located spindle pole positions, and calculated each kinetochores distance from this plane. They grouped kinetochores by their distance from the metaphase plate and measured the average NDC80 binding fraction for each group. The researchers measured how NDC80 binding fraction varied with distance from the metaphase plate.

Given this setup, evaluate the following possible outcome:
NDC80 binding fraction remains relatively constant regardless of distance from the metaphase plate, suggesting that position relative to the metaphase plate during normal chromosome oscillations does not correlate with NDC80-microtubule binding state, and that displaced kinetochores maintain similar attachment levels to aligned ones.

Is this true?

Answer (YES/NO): NO